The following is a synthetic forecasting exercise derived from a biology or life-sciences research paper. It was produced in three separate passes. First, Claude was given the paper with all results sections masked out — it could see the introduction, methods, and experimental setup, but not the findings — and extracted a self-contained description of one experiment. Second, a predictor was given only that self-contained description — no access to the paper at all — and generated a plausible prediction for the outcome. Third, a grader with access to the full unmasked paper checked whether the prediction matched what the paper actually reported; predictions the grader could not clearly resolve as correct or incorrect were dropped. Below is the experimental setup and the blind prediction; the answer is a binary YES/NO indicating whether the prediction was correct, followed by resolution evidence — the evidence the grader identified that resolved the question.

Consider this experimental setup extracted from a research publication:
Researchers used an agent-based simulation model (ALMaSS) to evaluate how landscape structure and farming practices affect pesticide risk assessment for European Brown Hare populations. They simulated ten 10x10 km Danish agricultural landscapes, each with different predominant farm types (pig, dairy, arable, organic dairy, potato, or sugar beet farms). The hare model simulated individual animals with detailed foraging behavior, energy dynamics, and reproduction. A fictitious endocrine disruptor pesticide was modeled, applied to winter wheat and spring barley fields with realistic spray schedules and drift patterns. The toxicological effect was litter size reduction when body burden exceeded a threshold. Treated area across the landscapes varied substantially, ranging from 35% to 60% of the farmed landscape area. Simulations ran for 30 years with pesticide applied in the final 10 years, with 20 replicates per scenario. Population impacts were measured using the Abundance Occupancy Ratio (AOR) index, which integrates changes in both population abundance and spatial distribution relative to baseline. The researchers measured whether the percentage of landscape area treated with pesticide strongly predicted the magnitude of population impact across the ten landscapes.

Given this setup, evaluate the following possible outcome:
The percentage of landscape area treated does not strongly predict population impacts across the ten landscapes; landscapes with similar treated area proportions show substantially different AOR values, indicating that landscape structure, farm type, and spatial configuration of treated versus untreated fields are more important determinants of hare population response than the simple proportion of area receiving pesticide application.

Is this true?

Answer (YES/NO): NO